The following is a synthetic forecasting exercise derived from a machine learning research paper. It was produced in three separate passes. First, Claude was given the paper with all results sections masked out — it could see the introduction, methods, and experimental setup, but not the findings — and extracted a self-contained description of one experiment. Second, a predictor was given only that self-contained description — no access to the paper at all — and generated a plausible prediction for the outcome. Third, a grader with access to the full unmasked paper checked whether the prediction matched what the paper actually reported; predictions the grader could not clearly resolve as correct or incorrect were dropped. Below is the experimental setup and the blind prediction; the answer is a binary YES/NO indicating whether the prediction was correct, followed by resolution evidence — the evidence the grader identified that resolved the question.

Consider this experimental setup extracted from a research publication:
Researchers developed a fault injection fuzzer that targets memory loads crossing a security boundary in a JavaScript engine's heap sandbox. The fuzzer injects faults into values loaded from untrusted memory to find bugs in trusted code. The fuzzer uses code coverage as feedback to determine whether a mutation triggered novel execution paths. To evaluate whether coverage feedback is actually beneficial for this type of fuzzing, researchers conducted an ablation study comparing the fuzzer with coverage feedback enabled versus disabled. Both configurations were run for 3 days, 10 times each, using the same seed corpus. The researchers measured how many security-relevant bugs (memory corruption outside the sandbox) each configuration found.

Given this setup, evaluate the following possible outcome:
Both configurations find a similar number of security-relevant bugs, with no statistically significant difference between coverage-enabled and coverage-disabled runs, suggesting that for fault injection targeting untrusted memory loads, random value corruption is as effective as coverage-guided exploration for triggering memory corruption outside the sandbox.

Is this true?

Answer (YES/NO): NO